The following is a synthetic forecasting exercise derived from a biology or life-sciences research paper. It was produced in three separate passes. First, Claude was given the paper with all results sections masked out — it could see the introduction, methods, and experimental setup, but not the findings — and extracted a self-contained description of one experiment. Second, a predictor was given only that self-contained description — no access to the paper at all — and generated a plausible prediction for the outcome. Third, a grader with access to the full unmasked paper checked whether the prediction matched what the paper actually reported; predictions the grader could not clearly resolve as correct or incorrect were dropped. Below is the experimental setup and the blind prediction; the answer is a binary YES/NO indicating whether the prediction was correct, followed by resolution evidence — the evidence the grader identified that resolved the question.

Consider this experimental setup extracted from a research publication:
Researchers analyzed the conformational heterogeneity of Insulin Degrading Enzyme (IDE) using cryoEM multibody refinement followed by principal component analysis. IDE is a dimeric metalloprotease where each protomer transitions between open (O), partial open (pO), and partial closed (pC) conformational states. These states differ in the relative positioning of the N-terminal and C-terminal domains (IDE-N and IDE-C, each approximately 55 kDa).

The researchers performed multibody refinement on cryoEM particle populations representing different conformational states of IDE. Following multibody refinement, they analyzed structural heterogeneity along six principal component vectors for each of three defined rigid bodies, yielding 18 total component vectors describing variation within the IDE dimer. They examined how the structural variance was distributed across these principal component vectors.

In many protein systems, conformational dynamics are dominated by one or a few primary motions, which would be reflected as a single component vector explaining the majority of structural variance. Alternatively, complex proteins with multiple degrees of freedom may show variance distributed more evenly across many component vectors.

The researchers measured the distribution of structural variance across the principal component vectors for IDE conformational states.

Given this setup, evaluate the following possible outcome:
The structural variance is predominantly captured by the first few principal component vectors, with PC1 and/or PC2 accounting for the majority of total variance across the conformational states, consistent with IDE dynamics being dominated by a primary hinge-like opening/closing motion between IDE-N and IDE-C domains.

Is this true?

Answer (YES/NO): NO